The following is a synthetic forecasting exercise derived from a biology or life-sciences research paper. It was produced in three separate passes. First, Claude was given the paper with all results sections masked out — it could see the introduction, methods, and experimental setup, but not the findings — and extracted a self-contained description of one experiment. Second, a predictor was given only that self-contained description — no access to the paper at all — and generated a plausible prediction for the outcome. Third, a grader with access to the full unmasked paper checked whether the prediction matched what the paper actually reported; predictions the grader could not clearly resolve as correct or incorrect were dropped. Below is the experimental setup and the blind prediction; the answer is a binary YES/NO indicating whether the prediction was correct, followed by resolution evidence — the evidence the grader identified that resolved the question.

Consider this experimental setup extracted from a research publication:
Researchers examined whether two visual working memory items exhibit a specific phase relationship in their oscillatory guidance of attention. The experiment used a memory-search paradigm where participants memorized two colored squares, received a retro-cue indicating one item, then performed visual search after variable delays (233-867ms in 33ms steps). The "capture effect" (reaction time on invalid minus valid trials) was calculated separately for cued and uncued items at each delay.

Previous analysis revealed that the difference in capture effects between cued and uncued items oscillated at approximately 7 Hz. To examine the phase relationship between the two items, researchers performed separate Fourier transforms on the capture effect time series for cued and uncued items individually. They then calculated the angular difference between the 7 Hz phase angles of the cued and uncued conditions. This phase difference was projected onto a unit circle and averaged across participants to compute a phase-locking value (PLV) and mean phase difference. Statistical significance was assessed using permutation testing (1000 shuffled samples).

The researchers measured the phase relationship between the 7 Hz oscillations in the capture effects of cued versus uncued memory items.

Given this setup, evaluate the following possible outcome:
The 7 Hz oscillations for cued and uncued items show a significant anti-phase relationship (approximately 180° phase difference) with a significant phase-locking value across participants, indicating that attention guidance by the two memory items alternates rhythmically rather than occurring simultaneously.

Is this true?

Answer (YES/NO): NO